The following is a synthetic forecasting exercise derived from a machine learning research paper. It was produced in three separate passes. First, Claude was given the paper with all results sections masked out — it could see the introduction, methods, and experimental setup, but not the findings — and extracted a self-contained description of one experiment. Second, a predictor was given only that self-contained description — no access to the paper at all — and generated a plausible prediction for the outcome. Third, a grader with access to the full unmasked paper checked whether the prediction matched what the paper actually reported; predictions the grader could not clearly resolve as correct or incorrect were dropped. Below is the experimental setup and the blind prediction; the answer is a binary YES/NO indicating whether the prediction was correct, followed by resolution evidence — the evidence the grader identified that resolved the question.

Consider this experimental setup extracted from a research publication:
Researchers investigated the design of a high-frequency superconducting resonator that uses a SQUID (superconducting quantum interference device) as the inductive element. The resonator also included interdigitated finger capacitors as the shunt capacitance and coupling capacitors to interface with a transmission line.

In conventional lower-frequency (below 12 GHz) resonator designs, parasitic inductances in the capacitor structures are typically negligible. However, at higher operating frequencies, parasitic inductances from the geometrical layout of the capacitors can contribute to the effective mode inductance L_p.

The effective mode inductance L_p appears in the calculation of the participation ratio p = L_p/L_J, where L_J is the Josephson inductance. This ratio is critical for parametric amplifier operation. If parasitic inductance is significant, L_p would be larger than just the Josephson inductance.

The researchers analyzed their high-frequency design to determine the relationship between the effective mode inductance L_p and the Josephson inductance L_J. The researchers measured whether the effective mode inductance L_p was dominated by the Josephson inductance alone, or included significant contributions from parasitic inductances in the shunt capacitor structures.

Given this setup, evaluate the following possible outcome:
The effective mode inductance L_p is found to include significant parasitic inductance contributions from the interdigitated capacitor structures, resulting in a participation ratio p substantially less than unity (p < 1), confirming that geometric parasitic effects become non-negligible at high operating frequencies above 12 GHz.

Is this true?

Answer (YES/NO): YES